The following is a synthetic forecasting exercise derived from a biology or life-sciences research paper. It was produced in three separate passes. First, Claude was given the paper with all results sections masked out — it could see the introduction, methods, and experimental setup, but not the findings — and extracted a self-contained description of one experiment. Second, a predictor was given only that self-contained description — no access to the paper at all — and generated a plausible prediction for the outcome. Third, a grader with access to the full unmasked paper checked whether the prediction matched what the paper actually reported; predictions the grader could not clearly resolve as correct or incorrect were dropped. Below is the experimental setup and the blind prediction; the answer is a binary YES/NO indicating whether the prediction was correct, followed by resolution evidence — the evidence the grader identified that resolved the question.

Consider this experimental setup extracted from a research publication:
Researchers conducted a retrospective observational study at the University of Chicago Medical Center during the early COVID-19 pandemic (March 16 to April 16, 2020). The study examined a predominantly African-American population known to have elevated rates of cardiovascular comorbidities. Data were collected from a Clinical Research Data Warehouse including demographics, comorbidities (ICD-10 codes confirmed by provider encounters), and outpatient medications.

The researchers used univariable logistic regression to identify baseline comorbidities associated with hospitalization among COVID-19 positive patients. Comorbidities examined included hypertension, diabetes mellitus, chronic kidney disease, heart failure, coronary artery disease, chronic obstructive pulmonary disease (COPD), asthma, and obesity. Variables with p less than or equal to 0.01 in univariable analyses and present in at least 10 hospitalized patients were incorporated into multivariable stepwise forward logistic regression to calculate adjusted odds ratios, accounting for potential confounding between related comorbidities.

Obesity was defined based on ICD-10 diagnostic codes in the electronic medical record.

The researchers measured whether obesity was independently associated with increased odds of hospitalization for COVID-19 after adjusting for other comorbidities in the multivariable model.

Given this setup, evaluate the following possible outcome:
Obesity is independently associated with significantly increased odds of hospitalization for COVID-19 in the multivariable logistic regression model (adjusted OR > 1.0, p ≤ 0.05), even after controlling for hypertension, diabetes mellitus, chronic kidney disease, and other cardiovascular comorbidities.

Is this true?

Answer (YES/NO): NO